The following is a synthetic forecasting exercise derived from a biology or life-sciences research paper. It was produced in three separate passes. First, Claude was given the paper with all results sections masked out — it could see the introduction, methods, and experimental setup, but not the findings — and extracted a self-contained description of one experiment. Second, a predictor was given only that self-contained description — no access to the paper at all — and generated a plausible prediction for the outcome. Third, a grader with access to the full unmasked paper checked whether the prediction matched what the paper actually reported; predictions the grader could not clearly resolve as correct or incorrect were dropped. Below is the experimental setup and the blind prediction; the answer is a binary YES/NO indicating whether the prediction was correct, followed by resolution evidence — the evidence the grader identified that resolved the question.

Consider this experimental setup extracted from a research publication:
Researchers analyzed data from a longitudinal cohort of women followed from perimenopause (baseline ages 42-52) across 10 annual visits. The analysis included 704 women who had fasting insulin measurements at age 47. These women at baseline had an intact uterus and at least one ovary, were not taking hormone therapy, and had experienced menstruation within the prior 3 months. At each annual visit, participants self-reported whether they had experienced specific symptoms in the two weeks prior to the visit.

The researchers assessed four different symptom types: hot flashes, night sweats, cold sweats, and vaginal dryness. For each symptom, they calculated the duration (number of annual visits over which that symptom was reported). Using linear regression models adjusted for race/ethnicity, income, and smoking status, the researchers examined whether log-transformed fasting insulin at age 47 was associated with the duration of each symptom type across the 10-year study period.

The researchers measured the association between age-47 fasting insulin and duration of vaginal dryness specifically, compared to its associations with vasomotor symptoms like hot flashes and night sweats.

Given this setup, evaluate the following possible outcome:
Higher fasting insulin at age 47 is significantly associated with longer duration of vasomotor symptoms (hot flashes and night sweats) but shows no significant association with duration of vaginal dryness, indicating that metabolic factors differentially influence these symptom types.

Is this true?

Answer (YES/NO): NO